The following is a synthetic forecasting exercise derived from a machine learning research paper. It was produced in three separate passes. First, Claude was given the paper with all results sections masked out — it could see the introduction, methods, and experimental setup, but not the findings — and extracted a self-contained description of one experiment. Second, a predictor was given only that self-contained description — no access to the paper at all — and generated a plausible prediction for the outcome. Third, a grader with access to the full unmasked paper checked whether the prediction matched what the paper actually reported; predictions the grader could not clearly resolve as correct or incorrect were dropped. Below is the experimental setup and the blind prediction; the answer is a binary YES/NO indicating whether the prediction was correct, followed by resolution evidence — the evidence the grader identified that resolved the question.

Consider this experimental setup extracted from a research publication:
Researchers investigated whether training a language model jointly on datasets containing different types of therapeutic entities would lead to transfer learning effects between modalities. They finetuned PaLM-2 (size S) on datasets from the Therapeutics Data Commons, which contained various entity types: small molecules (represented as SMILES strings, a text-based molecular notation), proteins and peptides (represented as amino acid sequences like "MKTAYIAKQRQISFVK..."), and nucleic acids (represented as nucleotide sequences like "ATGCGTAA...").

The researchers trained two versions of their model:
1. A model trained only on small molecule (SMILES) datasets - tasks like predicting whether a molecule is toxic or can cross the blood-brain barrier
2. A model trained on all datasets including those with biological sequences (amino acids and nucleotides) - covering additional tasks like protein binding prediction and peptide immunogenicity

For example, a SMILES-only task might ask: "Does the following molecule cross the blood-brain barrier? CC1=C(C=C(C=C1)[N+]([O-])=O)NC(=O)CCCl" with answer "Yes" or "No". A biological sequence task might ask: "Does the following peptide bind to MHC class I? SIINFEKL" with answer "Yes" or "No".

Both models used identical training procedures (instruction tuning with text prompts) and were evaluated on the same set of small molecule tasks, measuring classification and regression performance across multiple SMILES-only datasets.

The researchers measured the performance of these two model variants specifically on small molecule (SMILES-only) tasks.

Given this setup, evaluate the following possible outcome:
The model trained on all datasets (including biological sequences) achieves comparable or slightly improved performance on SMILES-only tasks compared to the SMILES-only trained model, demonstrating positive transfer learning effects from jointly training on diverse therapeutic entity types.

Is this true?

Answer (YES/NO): YES